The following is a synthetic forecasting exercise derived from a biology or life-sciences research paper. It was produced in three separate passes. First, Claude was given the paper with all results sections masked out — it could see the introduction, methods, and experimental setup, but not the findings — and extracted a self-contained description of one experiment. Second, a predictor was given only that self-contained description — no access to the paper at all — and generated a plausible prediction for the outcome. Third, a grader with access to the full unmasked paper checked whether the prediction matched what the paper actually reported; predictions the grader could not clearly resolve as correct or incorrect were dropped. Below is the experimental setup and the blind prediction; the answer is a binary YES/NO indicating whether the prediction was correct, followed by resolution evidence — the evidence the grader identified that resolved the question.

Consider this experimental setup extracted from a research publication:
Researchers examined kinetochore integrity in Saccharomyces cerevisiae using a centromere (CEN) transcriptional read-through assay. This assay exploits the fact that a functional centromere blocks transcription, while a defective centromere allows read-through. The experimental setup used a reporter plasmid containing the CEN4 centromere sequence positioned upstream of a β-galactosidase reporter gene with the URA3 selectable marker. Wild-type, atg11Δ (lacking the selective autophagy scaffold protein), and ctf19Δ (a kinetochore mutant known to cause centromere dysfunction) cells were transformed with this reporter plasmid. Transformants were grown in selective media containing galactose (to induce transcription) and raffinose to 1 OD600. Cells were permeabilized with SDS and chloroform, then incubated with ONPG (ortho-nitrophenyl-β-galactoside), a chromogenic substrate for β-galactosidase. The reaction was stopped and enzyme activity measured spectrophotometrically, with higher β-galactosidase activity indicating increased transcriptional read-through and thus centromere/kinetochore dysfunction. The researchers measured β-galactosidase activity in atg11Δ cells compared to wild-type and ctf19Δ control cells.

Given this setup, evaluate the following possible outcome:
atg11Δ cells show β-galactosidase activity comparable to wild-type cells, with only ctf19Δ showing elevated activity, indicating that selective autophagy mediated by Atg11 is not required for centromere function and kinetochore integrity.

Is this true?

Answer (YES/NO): YES